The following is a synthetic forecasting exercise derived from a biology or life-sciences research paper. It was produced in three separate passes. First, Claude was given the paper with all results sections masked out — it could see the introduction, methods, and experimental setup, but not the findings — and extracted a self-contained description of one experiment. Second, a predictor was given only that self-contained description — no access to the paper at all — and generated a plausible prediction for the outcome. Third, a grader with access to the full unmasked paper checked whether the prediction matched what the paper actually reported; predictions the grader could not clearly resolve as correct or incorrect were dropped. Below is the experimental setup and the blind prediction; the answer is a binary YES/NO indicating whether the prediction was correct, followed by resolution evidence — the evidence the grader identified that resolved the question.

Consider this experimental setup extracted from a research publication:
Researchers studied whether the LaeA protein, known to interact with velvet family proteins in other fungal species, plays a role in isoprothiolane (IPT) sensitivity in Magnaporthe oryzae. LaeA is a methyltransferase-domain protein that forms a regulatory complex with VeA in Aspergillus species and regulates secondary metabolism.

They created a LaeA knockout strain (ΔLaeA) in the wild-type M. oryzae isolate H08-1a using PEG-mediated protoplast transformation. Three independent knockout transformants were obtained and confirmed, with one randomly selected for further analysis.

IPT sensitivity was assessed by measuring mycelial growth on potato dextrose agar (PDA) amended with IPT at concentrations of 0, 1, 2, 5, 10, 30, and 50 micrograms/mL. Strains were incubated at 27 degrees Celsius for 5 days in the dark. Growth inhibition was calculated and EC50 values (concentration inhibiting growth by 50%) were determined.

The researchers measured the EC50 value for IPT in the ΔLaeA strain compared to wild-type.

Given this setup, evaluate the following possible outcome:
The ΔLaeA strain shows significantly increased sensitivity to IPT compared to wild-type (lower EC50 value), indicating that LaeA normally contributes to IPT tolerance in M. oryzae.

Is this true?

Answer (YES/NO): NO